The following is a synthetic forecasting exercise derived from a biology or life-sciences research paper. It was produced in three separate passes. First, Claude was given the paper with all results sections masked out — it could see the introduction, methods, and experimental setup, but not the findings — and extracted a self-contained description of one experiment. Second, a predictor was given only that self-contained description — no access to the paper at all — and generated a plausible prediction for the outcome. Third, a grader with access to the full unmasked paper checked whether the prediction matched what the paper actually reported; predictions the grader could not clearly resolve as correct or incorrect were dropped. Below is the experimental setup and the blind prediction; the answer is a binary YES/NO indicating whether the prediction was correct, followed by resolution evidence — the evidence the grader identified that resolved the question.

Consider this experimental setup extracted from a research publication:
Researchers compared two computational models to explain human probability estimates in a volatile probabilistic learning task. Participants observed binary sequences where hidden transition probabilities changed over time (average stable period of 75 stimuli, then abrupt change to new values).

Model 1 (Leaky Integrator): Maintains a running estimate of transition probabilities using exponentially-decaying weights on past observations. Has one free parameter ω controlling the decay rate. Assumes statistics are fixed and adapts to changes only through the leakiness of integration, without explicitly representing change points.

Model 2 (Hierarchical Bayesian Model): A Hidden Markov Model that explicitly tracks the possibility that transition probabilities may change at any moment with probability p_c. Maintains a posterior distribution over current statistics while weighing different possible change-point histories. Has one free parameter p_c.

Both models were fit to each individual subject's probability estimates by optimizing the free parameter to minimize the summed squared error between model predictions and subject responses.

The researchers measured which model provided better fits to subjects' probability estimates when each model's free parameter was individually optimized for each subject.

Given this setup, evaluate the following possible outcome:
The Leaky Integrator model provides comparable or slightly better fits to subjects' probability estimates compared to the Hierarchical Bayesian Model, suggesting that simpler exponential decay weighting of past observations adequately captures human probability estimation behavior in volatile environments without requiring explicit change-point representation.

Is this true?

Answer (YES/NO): NO